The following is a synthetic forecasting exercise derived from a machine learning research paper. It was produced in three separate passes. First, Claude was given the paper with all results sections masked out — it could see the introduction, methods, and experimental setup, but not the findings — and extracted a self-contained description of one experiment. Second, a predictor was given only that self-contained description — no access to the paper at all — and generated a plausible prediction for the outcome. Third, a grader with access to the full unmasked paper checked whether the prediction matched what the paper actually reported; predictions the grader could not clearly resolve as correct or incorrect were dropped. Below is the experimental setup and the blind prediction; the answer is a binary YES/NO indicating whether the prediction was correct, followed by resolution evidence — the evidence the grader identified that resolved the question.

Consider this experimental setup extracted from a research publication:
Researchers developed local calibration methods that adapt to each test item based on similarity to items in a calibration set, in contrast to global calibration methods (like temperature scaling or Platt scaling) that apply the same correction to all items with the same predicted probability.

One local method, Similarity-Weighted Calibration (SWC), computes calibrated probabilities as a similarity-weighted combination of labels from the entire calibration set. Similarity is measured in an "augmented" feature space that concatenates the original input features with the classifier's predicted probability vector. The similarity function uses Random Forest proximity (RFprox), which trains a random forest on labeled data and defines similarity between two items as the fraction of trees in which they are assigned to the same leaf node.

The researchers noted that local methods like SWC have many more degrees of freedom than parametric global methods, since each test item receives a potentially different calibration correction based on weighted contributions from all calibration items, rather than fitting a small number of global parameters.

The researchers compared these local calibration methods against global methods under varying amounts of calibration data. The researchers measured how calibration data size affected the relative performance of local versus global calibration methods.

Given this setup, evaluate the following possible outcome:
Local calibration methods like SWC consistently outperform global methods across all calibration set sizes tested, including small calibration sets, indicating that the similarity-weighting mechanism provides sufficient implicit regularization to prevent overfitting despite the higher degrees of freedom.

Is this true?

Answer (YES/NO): NO